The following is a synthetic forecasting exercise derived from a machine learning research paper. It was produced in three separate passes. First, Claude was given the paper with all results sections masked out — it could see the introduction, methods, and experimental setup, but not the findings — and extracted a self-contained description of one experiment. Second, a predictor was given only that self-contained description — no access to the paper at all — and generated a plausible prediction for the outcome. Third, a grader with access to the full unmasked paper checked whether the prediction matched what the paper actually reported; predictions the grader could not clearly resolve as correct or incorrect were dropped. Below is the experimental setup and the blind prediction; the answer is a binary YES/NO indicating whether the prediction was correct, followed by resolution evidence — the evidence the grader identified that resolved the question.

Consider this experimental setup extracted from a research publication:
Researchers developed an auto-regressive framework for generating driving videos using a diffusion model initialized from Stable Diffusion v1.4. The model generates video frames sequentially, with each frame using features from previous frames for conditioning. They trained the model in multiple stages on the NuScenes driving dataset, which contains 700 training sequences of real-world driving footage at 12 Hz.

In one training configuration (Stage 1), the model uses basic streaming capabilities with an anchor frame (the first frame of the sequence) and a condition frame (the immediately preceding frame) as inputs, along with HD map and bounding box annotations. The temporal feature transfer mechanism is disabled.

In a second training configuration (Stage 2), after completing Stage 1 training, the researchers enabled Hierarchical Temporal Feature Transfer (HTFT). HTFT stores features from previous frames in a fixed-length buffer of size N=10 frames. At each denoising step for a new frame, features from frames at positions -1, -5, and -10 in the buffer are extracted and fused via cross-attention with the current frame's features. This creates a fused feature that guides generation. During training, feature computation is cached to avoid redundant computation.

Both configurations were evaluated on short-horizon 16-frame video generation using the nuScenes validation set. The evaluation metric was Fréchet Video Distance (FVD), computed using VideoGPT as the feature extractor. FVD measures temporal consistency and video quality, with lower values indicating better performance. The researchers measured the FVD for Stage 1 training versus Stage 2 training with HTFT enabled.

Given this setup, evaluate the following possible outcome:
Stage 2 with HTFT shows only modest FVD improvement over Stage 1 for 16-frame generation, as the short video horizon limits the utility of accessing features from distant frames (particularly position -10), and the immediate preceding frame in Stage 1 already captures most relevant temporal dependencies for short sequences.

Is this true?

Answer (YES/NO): NO